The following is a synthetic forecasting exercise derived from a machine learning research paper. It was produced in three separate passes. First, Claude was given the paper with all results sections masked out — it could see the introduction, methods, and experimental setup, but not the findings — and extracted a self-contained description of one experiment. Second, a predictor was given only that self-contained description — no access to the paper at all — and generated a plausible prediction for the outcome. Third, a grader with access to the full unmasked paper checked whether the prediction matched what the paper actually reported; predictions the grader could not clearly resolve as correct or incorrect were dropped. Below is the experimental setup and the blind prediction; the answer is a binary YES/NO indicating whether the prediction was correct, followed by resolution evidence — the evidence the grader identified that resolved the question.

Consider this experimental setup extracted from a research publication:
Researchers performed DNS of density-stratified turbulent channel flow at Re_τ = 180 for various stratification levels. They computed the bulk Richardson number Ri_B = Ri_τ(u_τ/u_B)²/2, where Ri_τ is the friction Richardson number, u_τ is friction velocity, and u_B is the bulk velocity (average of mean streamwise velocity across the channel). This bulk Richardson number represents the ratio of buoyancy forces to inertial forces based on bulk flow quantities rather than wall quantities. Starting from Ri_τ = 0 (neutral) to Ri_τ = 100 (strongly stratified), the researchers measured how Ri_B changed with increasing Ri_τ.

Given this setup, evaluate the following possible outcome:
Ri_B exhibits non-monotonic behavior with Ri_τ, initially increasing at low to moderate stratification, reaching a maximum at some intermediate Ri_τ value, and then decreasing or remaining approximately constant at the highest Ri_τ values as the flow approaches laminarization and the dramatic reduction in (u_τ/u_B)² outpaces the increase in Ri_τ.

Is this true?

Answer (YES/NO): NO